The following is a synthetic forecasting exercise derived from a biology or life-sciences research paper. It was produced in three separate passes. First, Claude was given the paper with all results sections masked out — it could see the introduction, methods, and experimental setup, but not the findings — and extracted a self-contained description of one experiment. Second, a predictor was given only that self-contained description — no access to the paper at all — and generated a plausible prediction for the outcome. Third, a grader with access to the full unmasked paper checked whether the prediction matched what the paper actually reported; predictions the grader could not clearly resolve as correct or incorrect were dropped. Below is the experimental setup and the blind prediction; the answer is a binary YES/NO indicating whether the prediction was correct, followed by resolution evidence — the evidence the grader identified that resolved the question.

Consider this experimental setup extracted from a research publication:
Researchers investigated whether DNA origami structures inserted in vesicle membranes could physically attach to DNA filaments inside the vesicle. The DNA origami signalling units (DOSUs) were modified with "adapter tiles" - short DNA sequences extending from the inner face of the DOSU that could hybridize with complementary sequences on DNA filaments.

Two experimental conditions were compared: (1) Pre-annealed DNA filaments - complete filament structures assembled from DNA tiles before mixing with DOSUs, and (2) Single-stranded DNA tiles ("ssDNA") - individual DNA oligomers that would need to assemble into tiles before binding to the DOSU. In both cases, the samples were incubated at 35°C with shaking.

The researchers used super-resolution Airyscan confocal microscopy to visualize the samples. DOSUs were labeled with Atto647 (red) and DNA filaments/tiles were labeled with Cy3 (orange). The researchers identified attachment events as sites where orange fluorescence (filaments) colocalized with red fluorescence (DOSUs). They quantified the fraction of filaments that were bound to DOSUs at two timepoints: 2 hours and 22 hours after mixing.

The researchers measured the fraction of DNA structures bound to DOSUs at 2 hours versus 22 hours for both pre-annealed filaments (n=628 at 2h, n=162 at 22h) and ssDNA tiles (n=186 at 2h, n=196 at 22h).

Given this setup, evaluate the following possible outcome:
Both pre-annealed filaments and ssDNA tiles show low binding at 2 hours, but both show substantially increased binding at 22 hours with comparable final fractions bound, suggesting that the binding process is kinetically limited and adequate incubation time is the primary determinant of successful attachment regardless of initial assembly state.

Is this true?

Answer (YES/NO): NO